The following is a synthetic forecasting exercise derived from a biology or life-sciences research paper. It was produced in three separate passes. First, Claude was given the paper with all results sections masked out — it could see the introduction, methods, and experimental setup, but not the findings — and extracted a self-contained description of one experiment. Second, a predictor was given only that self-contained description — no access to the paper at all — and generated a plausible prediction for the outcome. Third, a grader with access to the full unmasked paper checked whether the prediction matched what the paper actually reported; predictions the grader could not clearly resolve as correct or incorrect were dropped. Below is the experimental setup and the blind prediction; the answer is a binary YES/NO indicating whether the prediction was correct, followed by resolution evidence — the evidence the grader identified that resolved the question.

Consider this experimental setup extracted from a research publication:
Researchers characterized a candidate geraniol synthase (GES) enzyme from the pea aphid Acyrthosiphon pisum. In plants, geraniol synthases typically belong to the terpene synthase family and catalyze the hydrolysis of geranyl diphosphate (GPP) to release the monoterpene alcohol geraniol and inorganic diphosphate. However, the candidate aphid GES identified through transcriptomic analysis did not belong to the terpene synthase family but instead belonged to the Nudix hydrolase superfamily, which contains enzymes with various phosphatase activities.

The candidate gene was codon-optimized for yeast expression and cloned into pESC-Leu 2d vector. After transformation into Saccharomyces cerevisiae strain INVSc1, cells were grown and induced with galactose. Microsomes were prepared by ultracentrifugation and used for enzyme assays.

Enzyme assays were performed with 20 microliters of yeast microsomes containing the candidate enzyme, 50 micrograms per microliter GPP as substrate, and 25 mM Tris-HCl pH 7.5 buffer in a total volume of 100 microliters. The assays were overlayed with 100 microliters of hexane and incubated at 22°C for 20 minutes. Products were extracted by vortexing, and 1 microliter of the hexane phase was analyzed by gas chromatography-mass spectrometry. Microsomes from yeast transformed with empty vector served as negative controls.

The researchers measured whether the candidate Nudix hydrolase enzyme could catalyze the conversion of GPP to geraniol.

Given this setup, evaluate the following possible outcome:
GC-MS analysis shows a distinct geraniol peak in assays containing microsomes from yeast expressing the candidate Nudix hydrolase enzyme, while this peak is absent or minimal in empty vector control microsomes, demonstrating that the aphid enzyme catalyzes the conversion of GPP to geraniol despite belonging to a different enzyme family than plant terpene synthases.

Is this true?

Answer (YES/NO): YES